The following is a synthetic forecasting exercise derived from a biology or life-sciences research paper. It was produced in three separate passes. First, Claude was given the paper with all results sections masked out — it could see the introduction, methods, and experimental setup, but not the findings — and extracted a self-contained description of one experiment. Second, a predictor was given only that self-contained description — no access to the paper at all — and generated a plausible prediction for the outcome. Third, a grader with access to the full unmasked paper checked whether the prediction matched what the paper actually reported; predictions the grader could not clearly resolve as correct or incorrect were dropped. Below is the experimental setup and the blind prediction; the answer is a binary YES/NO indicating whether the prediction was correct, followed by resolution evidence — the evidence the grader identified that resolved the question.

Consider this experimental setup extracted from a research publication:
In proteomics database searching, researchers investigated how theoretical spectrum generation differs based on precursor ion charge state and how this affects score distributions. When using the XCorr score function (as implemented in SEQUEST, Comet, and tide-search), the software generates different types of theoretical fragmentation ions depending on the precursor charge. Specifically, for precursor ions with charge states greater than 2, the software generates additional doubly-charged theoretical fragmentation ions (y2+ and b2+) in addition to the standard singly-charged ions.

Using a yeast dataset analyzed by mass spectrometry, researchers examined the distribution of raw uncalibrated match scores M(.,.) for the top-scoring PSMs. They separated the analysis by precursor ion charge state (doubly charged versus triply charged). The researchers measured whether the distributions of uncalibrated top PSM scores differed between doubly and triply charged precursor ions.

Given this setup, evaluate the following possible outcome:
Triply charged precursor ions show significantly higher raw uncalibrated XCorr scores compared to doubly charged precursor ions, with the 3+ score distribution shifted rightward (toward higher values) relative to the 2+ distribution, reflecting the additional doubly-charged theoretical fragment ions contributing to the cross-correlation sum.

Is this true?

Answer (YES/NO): YES